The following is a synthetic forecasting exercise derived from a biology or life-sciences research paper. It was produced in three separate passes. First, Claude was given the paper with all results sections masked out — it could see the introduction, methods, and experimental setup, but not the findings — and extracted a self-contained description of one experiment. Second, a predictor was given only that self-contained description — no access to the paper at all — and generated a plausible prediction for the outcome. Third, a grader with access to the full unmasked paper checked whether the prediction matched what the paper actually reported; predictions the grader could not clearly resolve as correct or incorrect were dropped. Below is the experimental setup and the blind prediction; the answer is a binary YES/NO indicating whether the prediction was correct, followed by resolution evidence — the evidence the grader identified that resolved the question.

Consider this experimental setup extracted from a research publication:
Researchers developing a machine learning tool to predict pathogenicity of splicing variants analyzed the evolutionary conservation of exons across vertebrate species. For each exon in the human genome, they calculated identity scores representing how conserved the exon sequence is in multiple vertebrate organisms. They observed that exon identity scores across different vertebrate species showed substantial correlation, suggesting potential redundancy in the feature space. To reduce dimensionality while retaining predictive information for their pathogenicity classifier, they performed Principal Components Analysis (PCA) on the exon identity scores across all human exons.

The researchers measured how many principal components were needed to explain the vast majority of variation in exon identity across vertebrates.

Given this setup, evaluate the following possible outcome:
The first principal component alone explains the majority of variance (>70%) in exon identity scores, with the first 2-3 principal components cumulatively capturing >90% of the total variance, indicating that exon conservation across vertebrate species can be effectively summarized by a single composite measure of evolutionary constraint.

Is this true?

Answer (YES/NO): NO